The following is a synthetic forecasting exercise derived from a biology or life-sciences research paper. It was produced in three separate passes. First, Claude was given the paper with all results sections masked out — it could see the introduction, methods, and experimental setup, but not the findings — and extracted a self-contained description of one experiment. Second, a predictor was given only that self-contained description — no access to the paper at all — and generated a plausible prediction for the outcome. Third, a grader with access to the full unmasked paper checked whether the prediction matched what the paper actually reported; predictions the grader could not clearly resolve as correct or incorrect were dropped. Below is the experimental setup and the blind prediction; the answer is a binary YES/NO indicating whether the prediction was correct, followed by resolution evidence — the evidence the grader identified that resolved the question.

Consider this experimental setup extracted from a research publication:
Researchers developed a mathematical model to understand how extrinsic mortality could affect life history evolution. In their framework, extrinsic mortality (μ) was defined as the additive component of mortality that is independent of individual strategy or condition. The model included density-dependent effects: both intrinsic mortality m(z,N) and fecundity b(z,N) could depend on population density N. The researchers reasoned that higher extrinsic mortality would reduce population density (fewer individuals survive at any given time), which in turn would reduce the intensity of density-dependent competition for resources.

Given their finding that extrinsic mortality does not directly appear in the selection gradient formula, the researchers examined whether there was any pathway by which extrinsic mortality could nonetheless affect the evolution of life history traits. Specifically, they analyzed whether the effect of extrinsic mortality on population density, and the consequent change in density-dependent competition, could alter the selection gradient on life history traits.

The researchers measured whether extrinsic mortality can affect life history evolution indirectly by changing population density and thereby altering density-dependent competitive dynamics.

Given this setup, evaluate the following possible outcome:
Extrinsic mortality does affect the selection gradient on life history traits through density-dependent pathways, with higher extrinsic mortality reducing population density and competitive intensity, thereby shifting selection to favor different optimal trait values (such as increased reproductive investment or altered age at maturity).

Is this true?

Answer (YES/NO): YES